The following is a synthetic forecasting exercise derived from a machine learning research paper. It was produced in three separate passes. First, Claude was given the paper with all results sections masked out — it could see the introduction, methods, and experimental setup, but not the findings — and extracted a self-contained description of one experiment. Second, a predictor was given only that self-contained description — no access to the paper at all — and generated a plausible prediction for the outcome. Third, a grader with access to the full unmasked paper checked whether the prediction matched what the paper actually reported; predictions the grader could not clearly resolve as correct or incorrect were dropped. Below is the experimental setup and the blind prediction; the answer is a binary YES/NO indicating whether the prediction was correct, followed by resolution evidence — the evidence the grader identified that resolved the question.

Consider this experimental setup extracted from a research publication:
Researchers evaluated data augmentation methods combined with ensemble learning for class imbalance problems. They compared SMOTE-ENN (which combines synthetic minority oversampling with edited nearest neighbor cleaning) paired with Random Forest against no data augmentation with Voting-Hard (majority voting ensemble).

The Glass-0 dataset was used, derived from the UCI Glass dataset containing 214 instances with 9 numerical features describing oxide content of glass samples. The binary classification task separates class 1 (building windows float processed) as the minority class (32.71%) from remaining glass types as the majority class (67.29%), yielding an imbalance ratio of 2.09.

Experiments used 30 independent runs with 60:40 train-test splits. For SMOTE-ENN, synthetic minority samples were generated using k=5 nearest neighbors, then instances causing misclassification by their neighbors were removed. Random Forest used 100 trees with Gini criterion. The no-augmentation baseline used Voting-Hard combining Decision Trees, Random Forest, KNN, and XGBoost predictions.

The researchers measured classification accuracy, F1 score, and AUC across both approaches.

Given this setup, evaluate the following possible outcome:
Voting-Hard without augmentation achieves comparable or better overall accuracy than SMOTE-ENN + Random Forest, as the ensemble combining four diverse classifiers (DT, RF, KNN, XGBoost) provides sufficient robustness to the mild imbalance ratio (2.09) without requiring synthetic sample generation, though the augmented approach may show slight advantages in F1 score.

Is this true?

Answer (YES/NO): NO